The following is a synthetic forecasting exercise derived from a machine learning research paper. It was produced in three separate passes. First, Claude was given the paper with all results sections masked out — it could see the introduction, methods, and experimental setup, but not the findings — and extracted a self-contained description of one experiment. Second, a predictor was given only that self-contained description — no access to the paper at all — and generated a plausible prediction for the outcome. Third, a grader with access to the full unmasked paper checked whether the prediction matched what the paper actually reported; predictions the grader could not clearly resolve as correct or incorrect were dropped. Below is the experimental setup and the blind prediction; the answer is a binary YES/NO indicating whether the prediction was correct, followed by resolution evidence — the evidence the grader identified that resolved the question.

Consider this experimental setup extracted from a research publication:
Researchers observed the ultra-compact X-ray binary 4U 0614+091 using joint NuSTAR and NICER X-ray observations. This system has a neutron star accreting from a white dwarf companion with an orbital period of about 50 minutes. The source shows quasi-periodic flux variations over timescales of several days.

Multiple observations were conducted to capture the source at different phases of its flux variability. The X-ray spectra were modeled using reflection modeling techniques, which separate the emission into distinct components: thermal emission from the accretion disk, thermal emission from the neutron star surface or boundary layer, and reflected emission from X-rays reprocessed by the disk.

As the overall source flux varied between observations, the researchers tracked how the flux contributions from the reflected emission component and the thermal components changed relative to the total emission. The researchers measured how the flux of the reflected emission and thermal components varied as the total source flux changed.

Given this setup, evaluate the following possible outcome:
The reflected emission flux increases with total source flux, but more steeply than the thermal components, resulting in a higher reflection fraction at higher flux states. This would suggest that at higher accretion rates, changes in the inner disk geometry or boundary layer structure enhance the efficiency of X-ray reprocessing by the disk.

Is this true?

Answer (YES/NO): NO